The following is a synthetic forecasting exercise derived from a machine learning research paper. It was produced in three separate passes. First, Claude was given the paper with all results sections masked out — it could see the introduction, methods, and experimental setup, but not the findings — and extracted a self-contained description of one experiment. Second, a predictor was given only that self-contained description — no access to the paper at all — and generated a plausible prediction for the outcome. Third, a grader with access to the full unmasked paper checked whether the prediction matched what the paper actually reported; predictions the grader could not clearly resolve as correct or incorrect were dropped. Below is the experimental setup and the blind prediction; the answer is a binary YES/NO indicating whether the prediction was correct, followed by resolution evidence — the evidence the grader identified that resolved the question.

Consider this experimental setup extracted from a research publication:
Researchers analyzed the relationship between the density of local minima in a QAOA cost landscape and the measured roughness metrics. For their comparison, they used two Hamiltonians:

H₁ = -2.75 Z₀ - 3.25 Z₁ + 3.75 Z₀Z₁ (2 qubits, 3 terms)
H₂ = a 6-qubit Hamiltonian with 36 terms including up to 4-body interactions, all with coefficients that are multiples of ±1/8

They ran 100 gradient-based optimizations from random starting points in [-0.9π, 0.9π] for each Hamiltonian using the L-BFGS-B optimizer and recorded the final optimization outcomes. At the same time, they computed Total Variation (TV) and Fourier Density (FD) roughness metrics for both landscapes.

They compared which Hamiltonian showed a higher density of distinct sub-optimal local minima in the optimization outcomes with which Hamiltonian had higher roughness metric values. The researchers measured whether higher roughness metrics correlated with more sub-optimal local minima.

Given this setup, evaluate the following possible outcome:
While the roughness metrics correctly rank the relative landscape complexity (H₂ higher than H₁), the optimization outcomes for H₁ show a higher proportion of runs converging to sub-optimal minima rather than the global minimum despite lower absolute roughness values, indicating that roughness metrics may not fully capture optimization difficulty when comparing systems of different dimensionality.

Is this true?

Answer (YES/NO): NO